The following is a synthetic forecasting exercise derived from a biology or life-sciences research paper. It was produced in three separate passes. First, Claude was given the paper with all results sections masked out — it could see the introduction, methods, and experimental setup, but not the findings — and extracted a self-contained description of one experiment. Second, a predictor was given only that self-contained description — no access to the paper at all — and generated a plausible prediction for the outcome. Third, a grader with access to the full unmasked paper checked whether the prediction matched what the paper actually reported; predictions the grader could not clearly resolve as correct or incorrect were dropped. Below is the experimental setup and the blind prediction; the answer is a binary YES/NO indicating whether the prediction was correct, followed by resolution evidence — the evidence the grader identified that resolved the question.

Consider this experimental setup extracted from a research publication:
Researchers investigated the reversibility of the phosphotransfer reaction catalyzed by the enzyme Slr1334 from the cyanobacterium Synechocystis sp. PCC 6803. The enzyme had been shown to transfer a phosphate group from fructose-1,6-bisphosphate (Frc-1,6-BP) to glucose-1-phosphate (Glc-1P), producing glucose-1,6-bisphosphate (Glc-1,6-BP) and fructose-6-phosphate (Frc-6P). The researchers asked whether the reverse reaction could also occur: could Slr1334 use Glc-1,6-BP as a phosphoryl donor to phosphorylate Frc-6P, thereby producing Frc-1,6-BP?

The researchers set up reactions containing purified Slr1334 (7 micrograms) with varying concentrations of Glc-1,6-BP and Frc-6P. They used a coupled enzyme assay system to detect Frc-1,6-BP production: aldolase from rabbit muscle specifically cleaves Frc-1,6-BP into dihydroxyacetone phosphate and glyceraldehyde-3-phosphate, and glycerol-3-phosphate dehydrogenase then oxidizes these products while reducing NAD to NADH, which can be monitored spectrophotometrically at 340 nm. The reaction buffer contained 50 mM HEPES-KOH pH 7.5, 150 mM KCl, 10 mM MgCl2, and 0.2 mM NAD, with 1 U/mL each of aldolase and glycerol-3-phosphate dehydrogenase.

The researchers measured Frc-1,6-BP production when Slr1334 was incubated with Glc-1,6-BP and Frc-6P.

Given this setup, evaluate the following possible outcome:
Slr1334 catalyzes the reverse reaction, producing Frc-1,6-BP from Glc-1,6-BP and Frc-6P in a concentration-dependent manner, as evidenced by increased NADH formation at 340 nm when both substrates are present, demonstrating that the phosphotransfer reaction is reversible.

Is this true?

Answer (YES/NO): YES